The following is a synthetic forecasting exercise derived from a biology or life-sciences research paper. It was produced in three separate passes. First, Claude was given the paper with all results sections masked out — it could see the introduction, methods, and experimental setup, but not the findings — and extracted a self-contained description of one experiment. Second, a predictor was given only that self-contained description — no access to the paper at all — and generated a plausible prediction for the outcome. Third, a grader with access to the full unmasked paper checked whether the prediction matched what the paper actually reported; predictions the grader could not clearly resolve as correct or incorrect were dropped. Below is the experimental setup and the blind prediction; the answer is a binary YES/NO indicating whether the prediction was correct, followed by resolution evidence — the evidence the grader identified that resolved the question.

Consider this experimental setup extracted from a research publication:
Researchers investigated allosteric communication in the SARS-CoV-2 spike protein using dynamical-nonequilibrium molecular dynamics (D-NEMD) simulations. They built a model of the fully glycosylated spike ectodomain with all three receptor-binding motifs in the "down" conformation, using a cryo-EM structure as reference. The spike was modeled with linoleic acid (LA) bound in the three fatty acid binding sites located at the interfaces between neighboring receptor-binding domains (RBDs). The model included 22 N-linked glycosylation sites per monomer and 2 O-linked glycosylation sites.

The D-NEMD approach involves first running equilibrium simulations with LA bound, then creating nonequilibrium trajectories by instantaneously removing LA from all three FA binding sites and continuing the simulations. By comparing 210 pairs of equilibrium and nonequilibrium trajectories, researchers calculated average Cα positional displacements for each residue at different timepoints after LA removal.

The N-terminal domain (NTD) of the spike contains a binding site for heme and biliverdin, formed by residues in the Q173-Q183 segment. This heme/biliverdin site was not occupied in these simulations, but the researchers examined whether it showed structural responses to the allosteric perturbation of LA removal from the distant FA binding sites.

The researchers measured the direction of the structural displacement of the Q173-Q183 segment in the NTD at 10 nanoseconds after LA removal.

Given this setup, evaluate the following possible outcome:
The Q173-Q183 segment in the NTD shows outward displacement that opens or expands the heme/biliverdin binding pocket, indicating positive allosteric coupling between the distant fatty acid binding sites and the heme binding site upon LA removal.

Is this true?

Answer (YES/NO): YES